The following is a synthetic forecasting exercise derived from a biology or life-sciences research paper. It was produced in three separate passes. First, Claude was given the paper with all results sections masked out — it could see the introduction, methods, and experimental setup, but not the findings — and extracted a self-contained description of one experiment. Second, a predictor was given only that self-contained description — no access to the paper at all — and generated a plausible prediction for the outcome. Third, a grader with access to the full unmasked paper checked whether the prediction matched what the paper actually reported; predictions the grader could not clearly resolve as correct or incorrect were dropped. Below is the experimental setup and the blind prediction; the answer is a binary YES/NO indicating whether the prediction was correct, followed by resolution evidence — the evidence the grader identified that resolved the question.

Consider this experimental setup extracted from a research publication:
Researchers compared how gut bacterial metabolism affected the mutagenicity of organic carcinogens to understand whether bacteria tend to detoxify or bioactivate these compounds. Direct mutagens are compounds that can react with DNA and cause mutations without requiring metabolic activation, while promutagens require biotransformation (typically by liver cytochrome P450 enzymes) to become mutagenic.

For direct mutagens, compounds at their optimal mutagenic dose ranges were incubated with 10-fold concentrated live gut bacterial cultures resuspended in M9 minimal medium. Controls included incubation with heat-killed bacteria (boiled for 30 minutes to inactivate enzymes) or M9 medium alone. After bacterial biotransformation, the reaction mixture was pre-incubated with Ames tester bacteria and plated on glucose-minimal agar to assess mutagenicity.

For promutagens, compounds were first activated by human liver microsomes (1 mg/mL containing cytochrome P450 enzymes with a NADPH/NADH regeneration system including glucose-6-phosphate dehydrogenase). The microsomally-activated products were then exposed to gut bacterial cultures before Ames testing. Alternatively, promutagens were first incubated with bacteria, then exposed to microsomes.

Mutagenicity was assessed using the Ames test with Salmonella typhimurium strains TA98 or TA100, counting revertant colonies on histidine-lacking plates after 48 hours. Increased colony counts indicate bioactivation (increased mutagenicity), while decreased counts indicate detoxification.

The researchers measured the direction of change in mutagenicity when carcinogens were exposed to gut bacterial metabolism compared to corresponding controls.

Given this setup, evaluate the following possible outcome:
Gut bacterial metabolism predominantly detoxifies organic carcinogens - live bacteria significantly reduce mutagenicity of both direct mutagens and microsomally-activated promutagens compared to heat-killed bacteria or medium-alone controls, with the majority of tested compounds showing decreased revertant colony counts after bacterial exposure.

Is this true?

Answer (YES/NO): NO